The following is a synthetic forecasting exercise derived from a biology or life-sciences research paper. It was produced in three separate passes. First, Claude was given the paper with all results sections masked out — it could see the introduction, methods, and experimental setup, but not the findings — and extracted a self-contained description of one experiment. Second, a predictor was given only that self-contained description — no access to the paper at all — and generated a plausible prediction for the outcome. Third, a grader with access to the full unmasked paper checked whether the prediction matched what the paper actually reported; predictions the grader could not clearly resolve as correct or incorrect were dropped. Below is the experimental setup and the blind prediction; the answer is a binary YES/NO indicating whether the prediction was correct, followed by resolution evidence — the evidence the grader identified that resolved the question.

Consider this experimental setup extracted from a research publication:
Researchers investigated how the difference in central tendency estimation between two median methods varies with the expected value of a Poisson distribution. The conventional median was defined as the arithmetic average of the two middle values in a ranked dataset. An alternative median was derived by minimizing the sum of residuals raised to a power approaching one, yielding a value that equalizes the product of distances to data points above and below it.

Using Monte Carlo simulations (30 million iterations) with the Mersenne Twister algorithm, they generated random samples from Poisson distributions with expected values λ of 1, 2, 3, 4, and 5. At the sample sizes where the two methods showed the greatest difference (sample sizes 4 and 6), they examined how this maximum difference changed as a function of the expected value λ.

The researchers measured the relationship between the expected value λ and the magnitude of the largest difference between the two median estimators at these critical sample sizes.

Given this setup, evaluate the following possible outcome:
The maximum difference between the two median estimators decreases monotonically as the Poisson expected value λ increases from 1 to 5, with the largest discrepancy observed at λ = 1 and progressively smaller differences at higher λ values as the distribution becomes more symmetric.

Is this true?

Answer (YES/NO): YES